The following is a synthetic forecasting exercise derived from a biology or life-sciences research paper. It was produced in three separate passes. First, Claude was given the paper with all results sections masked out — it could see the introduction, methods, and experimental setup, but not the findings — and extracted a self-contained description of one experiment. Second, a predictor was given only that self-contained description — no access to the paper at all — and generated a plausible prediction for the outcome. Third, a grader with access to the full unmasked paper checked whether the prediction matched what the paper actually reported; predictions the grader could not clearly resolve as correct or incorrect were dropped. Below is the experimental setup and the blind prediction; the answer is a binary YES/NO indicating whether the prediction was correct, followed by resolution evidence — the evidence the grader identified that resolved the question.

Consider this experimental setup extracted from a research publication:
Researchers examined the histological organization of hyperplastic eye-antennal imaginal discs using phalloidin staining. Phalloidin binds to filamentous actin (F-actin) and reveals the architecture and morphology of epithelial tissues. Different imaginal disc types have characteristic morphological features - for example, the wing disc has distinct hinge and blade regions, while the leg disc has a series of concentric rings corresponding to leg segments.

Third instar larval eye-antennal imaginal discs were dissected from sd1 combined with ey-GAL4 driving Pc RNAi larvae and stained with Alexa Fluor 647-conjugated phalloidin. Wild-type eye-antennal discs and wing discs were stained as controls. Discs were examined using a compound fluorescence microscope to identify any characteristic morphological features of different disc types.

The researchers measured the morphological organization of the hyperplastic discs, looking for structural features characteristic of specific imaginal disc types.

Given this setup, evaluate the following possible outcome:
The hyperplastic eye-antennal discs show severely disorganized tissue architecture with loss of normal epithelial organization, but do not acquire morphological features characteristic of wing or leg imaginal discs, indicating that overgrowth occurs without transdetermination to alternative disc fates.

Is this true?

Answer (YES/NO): NO